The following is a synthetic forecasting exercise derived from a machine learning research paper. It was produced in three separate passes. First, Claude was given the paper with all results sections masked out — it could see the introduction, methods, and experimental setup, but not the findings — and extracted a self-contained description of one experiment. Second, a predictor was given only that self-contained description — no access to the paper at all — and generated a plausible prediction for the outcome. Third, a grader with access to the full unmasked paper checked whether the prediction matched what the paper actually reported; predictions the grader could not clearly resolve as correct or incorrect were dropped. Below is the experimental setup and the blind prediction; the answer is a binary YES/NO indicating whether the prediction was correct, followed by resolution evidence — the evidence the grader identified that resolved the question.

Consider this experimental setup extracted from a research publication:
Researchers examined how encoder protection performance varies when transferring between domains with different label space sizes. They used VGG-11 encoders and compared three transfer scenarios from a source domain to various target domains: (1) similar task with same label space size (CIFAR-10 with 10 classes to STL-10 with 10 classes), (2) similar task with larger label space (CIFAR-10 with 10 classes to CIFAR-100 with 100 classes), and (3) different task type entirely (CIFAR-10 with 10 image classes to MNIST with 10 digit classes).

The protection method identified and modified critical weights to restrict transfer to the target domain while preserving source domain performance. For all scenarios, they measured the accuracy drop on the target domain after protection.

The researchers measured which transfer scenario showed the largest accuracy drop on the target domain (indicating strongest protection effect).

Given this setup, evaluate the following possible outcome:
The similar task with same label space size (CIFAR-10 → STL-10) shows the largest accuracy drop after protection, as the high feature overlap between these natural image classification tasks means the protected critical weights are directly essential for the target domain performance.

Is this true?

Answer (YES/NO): NO